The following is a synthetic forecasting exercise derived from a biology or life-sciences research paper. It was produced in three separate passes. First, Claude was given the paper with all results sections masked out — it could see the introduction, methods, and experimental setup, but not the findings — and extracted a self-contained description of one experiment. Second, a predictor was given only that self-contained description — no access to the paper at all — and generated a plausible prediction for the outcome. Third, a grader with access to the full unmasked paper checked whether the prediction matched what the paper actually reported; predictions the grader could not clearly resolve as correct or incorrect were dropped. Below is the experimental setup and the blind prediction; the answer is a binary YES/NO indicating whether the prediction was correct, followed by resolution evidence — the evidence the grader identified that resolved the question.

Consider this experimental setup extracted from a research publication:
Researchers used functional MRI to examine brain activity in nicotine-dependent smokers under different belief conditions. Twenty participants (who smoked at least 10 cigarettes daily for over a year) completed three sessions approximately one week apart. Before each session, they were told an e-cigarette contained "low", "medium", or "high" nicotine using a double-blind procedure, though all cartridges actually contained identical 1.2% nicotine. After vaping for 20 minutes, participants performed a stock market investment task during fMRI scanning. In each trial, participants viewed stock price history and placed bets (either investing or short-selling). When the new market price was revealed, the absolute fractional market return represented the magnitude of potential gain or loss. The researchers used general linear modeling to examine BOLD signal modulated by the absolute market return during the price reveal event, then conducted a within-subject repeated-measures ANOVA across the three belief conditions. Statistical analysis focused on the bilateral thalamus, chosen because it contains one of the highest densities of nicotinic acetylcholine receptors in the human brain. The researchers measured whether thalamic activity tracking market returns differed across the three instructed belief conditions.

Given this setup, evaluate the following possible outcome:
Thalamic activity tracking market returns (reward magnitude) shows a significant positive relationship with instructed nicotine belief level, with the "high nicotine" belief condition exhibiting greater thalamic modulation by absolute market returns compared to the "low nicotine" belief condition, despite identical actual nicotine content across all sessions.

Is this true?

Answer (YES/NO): YES